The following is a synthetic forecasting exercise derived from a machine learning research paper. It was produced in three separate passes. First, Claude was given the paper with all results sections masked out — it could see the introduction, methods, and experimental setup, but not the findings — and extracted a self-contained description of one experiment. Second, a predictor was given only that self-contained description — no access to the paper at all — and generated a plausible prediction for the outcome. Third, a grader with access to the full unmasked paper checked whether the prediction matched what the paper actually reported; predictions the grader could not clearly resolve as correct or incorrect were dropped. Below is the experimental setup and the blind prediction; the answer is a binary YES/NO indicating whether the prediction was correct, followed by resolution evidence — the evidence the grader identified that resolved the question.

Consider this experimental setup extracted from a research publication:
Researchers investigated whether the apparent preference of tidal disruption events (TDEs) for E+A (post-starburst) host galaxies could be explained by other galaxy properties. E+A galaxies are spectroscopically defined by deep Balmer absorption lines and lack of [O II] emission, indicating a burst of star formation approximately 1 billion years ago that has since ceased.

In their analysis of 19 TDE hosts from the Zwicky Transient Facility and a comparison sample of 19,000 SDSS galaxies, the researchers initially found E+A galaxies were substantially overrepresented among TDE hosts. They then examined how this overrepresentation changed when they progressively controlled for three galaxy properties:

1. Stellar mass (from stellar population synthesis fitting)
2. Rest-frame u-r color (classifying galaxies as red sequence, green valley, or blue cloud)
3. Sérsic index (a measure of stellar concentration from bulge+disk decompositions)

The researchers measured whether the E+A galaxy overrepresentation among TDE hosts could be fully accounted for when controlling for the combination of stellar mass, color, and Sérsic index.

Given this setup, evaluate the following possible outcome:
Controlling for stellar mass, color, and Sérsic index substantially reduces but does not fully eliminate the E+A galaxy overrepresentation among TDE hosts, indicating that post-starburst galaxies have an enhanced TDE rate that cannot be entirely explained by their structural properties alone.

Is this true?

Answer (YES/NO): NO